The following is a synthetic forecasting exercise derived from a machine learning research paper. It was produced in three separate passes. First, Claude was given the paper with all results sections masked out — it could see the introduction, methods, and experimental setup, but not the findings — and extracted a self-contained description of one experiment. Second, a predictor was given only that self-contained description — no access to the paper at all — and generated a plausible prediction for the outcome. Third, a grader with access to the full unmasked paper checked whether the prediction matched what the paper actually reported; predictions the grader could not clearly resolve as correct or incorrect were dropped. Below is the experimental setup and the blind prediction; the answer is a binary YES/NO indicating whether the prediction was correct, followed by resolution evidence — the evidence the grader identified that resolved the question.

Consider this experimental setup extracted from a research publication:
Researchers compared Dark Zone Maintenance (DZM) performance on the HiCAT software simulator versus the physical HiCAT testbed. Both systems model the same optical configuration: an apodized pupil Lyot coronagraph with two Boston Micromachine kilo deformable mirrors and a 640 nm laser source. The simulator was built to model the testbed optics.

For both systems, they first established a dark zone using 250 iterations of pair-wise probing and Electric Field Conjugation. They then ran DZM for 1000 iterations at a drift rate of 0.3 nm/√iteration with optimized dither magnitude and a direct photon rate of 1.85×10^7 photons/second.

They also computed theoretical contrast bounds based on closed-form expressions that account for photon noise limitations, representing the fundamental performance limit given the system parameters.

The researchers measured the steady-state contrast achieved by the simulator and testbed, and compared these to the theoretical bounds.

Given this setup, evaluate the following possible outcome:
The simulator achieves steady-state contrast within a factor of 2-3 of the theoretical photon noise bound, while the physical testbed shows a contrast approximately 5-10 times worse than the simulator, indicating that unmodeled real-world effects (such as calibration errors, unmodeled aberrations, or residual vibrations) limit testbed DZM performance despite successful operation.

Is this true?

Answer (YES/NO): NO